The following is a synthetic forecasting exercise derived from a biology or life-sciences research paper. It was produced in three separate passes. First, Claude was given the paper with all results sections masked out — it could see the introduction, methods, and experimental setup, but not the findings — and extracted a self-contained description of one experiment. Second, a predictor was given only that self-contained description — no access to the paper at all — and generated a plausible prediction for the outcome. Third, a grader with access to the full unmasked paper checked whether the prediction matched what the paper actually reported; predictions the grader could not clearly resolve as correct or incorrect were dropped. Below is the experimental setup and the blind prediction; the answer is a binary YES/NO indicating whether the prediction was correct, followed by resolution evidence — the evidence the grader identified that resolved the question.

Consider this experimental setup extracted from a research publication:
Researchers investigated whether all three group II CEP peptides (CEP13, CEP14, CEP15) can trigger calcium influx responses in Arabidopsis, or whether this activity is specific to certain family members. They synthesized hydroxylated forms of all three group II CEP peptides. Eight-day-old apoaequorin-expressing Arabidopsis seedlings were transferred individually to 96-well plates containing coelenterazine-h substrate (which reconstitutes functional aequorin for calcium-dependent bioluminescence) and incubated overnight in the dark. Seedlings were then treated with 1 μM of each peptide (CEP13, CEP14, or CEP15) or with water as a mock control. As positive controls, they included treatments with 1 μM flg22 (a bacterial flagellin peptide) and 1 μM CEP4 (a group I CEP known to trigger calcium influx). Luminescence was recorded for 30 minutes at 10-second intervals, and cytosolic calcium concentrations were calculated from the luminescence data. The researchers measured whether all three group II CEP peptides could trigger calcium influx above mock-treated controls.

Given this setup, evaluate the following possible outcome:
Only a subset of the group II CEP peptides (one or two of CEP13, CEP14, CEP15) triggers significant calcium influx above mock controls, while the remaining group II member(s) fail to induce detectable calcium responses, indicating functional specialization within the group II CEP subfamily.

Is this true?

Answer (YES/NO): NO